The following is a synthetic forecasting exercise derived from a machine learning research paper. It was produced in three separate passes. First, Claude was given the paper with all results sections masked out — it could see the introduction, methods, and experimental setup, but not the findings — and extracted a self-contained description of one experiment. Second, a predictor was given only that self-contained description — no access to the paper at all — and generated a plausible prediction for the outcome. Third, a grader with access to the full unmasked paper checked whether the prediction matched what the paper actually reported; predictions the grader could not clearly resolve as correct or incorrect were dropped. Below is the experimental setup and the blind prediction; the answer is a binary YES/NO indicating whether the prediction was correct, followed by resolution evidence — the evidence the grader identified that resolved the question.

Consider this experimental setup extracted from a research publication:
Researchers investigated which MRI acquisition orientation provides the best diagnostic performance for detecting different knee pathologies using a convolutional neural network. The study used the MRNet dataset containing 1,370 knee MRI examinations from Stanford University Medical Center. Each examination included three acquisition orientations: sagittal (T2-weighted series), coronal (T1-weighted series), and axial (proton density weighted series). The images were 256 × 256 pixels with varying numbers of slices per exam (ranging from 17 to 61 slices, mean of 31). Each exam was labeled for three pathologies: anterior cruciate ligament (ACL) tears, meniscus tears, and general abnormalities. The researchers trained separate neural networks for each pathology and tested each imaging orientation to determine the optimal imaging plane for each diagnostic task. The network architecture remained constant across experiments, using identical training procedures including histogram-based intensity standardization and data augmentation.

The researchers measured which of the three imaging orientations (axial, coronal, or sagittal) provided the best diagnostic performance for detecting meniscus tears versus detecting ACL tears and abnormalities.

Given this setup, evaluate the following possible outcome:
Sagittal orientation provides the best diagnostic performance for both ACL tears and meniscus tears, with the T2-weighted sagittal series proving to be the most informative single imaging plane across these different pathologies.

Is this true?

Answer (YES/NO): NO